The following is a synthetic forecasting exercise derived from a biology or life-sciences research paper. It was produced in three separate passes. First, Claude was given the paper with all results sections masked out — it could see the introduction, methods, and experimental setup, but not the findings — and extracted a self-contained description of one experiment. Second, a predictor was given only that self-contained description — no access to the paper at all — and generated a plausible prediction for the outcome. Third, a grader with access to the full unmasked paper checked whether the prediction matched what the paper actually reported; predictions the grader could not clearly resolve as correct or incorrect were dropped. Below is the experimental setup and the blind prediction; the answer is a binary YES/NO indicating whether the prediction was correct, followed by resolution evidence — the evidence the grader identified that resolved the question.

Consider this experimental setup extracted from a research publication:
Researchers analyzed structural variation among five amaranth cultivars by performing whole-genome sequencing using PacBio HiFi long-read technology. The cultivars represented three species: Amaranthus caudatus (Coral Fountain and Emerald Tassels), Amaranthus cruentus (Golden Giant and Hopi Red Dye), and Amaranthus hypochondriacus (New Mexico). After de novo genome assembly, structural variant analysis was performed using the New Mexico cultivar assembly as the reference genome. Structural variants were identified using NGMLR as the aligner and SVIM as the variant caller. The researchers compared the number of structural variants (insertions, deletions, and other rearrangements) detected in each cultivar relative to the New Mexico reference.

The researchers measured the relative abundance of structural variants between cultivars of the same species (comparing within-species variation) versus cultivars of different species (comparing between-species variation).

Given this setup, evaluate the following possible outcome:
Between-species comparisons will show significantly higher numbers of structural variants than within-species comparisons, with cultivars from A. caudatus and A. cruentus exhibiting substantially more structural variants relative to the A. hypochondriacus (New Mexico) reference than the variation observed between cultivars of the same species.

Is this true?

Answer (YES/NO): NO